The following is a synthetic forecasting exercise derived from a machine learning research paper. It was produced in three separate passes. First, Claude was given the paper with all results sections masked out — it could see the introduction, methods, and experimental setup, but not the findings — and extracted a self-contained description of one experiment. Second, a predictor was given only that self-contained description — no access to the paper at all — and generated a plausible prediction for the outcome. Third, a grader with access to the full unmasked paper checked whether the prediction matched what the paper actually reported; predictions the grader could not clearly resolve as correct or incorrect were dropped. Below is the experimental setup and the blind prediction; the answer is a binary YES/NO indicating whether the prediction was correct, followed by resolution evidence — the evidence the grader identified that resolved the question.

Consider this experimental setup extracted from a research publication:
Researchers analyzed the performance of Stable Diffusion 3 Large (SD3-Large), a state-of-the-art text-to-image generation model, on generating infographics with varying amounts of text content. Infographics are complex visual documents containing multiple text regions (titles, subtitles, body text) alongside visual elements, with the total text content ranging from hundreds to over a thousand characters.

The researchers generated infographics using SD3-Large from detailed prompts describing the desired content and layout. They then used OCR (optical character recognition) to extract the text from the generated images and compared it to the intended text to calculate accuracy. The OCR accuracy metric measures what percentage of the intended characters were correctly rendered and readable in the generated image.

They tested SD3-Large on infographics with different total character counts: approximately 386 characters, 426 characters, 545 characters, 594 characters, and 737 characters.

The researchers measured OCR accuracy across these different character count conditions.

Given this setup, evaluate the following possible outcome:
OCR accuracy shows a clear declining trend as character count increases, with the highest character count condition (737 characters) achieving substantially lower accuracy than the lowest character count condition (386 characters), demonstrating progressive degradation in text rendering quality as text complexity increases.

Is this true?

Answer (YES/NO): NO